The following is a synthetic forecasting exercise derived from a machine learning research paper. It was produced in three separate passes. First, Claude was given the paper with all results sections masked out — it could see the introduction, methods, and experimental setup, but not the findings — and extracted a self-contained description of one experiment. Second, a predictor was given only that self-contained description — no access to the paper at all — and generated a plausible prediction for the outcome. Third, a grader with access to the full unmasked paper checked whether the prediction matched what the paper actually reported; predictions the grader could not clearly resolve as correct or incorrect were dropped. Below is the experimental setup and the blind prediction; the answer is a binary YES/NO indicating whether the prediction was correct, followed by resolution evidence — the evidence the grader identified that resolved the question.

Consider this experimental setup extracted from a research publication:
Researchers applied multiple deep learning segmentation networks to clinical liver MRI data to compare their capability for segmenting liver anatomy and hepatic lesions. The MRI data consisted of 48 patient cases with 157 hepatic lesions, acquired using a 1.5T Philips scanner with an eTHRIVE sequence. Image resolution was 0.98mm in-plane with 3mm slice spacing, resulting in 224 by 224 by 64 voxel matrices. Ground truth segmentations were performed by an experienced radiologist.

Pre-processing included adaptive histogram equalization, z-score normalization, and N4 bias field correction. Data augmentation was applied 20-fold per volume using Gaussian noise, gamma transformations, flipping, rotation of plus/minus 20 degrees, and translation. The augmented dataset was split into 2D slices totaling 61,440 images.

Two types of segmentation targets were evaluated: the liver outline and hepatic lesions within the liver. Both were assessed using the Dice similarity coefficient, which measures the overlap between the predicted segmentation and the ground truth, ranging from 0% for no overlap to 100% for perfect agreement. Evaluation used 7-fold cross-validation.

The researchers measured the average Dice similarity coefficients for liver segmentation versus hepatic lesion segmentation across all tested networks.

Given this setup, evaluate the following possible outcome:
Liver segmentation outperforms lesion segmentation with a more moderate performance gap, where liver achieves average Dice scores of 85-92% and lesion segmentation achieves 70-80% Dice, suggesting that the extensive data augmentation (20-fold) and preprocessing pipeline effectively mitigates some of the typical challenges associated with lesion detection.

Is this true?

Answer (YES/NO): NO